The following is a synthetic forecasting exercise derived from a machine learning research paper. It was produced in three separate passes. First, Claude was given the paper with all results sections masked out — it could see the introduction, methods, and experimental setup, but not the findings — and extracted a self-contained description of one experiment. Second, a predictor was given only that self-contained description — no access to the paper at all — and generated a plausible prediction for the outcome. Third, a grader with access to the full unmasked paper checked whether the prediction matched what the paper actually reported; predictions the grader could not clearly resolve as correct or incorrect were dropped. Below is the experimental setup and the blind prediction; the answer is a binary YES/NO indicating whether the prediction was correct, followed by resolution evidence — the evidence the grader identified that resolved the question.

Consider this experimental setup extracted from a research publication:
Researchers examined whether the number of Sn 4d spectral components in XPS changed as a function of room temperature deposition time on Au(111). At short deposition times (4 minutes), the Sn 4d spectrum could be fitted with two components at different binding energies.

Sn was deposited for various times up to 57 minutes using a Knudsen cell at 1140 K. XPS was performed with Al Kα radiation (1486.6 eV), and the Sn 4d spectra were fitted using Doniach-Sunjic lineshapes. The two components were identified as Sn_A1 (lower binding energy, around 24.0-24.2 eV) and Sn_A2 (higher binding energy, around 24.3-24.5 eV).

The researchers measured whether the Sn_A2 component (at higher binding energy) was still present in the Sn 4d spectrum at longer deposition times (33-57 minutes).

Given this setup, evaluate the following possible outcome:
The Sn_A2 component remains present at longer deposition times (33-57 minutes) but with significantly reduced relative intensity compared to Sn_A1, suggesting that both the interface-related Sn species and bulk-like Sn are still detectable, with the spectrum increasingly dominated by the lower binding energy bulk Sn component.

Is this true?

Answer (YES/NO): NO